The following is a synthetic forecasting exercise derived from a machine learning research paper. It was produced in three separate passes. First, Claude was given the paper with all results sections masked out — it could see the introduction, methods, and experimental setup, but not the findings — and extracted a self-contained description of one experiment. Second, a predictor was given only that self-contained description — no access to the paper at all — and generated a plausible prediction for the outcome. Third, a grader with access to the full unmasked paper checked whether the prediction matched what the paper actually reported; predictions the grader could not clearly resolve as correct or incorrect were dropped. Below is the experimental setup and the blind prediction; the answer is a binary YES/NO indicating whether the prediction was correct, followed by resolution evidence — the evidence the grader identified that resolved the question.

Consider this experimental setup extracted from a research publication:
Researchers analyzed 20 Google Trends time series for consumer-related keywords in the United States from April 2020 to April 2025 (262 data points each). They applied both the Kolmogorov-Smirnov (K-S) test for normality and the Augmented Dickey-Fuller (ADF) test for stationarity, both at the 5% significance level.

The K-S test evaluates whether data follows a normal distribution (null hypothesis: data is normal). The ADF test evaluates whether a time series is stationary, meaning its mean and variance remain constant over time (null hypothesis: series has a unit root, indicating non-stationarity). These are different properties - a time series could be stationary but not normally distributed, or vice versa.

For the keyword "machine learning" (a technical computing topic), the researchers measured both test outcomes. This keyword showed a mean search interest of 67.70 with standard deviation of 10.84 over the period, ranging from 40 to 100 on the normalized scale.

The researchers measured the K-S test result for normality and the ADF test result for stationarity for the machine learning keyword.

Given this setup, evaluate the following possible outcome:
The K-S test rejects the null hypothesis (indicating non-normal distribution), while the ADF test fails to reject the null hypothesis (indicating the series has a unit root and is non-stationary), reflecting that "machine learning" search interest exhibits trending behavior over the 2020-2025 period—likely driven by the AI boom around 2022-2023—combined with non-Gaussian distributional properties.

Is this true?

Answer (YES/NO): NO